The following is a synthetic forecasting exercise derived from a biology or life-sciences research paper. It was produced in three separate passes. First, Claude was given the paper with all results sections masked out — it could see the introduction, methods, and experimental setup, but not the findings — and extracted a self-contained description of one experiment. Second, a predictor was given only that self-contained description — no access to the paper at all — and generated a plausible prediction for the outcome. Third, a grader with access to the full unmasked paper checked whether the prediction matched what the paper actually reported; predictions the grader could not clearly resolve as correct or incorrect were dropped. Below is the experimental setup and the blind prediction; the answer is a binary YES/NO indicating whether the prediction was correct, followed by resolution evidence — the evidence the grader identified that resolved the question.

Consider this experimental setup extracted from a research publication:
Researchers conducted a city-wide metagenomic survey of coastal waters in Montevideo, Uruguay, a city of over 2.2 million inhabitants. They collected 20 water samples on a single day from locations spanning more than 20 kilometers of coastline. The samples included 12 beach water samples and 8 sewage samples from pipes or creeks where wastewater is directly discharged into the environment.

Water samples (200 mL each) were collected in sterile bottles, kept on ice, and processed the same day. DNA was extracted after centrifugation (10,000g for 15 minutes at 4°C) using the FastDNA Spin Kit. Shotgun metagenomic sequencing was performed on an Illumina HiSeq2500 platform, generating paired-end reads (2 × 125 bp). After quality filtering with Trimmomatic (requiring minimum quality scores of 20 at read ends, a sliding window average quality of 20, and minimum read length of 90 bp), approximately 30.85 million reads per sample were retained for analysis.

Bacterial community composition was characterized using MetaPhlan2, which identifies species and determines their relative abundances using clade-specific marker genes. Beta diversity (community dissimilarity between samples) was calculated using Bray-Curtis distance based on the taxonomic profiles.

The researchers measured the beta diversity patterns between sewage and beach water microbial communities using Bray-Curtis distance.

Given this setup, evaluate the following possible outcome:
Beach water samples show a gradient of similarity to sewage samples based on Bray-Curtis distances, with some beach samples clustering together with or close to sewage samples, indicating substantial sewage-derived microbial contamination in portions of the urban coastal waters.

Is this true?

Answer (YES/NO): NO